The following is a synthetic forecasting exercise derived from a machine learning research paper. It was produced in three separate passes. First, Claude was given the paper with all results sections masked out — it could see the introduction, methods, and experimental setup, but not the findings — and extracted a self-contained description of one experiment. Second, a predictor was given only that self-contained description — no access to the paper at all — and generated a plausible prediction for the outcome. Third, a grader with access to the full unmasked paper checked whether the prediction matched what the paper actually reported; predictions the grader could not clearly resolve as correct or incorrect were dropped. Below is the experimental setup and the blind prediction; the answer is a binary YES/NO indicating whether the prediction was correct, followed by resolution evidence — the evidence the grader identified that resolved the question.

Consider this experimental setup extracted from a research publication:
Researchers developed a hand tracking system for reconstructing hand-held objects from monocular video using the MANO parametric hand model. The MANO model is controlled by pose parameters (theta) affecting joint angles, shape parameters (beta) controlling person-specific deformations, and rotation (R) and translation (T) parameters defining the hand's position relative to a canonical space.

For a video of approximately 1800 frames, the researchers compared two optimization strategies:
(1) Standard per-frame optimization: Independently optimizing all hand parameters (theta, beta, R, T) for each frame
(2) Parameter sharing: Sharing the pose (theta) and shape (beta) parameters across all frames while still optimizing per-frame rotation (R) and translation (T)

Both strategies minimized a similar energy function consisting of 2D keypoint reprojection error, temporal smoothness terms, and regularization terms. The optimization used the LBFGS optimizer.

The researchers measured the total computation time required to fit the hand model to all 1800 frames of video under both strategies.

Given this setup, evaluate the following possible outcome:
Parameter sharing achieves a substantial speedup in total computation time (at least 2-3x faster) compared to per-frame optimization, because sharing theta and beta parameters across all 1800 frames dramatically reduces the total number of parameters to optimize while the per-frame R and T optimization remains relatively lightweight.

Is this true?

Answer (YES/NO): YES